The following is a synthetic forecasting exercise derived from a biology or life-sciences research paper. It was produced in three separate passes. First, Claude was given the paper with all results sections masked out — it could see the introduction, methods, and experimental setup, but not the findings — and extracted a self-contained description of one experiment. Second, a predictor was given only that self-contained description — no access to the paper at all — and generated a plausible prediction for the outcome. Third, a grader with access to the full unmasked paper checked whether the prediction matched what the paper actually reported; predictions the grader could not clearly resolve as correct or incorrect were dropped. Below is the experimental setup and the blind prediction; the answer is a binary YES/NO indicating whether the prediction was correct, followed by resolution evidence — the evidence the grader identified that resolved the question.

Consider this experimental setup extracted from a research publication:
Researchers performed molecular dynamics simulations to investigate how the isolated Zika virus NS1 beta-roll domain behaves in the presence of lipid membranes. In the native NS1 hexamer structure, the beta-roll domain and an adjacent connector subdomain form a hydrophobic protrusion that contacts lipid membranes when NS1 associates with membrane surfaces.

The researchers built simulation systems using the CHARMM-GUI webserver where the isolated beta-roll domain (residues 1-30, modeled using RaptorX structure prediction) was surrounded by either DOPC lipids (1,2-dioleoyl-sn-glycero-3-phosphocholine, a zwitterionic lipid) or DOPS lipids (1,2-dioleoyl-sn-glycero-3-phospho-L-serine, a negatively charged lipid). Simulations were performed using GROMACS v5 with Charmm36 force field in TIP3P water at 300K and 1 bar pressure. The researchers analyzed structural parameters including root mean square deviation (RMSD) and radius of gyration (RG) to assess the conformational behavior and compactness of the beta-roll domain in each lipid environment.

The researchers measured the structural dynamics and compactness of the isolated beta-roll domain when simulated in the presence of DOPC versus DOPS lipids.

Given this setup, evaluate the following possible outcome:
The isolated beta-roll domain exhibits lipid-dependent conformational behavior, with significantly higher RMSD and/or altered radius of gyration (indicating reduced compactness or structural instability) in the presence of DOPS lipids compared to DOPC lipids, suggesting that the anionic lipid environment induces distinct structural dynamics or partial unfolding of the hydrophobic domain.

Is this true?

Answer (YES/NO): NO